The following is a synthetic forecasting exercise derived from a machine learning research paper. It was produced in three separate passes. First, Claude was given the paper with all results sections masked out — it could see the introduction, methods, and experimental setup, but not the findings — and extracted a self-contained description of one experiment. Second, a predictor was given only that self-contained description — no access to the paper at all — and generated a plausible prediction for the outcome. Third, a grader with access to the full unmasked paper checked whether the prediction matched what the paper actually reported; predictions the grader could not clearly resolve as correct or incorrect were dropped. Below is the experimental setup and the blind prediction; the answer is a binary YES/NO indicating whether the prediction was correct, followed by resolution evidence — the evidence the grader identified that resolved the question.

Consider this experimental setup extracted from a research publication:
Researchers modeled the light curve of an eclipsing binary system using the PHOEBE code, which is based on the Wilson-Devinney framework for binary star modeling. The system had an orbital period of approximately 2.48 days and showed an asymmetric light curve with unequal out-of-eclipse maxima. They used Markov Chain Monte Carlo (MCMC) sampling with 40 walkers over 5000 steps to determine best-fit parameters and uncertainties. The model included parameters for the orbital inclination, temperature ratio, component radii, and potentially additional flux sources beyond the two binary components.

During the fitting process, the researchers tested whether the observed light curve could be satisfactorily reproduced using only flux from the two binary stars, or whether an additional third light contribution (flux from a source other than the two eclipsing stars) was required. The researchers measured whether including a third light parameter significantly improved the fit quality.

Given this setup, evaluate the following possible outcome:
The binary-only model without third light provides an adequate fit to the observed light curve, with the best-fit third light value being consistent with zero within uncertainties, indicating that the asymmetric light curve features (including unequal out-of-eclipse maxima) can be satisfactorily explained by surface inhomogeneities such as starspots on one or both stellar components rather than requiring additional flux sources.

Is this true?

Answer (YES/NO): NO